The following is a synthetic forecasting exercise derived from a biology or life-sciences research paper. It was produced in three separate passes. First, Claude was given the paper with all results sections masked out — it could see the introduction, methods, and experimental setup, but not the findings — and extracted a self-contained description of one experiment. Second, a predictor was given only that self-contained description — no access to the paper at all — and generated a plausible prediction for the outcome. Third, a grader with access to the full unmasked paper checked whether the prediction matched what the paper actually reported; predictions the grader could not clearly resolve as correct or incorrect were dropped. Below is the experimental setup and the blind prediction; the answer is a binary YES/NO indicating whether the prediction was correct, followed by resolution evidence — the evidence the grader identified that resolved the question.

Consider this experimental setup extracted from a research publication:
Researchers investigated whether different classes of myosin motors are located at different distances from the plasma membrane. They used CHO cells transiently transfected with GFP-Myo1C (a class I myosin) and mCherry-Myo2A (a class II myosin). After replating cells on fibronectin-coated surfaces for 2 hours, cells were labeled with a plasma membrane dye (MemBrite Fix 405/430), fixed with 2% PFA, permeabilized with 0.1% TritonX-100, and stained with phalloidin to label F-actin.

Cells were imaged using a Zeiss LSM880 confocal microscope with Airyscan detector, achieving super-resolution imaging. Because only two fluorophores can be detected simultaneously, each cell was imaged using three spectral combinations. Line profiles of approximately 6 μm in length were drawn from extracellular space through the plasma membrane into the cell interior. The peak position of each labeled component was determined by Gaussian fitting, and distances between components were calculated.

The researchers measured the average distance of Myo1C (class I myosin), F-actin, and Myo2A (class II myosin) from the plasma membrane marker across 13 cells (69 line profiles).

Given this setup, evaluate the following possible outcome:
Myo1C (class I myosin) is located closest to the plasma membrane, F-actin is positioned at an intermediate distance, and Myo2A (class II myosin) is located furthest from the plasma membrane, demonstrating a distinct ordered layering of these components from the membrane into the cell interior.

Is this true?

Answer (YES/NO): YES